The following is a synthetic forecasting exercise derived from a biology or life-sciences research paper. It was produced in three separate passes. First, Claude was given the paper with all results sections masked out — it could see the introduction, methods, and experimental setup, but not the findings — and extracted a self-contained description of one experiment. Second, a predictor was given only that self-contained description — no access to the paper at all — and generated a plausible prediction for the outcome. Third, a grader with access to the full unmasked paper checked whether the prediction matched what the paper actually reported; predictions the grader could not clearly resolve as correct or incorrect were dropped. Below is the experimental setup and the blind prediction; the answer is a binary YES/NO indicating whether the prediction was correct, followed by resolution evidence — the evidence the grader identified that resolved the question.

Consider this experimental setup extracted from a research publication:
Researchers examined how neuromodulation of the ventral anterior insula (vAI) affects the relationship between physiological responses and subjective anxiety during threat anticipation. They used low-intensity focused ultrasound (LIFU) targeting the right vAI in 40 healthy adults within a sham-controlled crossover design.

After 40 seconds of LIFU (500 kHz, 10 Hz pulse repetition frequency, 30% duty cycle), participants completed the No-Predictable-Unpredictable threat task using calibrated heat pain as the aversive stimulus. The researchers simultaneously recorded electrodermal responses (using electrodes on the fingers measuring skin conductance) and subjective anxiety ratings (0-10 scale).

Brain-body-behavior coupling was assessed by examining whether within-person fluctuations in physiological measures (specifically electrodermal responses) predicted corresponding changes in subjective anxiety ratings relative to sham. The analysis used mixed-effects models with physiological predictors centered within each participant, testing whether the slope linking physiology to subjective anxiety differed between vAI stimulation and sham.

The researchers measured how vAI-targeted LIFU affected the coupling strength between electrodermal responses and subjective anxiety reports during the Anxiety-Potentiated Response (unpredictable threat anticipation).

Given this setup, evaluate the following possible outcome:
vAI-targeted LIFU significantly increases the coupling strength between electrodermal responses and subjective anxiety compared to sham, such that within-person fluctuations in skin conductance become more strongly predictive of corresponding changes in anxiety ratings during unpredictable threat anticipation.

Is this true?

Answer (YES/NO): NO